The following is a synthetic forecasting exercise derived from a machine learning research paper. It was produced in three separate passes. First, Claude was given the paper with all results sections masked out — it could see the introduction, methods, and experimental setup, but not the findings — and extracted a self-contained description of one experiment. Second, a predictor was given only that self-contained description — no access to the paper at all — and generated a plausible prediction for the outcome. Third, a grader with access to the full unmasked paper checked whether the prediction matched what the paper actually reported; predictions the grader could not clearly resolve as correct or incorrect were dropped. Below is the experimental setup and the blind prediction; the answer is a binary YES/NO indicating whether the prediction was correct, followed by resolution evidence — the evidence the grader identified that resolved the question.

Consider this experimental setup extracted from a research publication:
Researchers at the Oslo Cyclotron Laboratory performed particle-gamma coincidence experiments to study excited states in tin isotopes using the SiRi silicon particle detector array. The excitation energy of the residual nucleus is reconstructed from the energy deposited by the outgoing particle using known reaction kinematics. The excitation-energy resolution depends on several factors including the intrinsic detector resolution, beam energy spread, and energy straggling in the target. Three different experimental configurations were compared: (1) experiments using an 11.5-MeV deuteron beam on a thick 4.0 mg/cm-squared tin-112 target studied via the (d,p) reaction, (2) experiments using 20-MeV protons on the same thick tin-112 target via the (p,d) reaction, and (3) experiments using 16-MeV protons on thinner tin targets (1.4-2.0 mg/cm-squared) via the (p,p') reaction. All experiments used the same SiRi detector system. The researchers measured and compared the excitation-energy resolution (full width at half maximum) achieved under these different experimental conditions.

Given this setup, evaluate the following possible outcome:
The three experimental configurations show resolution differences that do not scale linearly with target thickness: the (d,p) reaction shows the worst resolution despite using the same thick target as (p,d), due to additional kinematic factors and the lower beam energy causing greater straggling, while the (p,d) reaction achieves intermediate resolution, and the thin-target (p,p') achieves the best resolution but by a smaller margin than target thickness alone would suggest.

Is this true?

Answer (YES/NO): NO